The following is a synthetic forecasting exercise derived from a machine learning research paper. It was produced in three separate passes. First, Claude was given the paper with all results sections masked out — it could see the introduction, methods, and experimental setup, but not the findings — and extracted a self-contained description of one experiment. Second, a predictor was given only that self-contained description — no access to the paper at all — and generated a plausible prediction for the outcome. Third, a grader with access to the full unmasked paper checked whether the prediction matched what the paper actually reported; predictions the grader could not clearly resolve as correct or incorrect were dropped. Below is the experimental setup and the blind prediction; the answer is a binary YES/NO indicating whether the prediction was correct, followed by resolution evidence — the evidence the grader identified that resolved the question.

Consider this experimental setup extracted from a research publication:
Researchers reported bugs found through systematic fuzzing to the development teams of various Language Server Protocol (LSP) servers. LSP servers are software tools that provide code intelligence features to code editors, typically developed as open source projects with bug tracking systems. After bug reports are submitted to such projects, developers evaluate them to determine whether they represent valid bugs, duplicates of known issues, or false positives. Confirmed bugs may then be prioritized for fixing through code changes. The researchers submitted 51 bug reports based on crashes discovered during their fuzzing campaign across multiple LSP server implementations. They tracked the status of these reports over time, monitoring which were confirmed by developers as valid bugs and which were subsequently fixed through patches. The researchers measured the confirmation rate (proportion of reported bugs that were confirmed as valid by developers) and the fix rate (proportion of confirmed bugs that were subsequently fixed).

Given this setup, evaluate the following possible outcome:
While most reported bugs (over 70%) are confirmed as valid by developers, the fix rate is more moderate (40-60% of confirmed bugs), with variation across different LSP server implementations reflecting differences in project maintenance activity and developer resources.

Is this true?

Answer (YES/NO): NO